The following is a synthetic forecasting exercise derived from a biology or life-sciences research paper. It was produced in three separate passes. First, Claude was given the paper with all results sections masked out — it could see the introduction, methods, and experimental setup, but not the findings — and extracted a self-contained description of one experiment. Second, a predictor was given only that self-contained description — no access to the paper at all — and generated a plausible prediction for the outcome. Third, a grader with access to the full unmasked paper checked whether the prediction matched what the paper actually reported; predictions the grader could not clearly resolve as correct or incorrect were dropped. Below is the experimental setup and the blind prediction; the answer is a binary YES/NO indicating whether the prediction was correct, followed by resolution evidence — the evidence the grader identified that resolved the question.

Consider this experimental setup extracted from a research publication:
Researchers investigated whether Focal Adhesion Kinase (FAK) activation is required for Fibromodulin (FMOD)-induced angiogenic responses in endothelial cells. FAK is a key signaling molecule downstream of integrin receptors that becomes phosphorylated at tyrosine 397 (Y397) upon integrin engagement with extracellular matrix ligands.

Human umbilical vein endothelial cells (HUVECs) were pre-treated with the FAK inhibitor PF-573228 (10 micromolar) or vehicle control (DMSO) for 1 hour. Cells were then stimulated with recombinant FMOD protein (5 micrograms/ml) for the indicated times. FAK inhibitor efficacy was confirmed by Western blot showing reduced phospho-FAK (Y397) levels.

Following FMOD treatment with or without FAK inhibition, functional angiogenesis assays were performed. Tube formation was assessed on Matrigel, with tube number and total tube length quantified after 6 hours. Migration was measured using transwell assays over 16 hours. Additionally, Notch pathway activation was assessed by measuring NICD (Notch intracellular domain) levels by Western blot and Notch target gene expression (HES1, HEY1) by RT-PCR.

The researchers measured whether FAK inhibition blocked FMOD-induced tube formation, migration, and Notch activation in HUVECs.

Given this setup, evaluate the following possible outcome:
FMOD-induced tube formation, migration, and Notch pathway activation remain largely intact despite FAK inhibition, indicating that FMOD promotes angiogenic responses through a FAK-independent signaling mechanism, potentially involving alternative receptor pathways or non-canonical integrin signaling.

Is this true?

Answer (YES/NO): NO